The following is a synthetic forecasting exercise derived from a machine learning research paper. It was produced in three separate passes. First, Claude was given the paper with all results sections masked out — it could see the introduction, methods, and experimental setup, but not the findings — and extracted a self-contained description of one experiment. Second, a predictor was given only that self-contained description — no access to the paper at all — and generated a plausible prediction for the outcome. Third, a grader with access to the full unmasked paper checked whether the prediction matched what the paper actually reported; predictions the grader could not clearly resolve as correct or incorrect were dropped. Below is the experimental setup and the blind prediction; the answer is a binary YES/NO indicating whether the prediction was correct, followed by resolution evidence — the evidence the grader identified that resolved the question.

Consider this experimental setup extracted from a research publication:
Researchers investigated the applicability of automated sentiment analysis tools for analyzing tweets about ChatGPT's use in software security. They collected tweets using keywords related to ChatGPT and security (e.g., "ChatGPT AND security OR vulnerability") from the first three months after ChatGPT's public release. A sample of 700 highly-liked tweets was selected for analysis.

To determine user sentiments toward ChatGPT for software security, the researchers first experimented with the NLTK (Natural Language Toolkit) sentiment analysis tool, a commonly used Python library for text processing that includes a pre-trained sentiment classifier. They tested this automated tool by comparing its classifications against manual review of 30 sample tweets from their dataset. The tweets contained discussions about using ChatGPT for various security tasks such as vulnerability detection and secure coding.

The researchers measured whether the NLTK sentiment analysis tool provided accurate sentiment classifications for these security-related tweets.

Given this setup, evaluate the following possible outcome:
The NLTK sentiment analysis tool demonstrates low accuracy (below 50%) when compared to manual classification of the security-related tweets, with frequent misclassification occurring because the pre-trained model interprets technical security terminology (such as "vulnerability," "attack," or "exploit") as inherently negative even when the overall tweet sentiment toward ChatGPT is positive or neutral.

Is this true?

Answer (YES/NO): NO